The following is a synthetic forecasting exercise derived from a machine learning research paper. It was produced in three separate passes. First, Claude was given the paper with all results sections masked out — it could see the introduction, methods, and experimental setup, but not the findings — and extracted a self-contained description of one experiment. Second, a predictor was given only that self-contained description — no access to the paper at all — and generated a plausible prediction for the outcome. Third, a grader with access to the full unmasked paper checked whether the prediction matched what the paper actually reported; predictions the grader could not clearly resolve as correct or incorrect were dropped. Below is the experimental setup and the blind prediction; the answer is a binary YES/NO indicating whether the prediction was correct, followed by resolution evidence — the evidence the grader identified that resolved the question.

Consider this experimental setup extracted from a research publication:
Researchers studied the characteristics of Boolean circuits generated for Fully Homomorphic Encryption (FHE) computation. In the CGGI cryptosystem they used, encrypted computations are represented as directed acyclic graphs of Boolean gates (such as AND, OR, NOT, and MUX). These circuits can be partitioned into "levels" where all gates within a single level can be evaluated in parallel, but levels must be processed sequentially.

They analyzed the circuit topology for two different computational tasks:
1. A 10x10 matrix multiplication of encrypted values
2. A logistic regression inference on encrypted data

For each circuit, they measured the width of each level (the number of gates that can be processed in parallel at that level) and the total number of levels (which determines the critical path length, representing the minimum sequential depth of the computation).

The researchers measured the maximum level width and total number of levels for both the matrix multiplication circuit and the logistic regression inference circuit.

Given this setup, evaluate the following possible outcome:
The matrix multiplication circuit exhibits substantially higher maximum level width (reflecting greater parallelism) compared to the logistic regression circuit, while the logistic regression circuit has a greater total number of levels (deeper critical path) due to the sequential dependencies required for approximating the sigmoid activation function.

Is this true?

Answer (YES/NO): YES